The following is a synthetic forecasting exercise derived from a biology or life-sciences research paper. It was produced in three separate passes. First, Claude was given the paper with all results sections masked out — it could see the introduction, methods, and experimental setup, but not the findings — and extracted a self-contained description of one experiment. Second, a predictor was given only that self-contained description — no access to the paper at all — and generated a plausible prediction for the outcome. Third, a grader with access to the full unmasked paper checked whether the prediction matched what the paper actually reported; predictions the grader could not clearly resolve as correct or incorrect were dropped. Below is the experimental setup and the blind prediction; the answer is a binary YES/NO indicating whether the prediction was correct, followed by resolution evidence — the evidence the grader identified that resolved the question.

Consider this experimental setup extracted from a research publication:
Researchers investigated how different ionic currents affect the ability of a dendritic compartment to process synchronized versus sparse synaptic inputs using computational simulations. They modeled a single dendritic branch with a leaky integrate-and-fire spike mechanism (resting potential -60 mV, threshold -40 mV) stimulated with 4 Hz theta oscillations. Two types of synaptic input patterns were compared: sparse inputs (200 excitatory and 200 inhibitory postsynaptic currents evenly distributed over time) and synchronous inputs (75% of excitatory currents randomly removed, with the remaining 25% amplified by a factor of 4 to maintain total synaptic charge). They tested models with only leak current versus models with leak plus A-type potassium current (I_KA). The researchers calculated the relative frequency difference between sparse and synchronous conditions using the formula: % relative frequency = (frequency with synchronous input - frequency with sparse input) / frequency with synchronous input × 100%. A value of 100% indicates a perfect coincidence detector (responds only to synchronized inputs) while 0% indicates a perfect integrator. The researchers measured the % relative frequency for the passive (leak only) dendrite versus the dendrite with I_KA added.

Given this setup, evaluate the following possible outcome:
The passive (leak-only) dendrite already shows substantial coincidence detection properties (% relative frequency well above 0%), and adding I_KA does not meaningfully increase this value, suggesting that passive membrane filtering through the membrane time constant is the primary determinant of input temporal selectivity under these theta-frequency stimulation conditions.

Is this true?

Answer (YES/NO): NO